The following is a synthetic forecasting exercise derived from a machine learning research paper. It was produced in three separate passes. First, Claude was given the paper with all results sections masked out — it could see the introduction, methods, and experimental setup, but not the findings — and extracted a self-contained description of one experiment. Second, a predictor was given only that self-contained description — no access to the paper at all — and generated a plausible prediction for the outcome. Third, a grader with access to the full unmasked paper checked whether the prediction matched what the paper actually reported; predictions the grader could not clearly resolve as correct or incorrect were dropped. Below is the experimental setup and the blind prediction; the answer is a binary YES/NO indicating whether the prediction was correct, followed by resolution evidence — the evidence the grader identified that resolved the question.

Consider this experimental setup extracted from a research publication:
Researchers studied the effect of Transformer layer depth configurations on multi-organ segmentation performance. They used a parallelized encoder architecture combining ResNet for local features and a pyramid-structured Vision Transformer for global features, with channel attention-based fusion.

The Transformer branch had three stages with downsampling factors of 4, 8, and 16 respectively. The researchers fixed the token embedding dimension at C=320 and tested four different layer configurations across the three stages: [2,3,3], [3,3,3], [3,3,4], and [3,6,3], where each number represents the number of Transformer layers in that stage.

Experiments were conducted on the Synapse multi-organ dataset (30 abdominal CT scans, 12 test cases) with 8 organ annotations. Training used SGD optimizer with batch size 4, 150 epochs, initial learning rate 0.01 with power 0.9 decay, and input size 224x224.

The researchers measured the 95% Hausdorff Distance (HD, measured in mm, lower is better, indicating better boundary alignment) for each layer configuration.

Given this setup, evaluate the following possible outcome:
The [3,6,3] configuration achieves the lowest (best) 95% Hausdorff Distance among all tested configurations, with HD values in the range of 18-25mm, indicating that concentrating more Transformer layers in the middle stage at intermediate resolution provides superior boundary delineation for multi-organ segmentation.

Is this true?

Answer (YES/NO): NO